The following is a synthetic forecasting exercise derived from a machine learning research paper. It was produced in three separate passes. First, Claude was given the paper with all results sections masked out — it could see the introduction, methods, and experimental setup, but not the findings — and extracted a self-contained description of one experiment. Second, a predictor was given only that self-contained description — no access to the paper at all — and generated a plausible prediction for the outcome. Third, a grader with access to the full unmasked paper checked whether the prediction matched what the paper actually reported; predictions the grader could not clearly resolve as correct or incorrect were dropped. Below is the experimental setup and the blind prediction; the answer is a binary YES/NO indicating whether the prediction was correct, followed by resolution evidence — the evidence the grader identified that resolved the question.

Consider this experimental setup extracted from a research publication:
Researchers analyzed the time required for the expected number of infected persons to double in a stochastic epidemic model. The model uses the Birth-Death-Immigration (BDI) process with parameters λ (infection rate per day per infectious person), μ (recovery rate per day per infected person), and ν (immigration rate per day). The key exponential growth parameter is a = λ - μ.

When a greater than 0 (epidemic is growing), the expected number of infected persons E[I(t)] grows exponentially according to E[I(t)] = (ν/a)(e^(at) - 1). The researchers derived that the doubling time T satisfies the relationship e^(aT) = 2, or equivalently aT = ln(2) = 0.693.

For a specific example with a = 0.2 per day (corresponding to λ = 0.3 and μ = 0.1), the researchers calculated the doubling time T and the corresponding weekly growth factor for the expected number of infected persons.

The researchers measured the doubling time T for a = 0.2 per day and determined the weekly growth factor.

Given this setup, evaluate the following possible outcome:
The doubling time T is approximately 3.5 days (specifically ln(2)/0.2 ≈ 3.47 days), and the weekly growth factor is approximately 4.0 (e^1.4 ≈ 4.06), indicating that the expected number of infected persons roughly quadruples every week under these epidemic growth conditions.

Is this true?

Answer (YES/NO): YES